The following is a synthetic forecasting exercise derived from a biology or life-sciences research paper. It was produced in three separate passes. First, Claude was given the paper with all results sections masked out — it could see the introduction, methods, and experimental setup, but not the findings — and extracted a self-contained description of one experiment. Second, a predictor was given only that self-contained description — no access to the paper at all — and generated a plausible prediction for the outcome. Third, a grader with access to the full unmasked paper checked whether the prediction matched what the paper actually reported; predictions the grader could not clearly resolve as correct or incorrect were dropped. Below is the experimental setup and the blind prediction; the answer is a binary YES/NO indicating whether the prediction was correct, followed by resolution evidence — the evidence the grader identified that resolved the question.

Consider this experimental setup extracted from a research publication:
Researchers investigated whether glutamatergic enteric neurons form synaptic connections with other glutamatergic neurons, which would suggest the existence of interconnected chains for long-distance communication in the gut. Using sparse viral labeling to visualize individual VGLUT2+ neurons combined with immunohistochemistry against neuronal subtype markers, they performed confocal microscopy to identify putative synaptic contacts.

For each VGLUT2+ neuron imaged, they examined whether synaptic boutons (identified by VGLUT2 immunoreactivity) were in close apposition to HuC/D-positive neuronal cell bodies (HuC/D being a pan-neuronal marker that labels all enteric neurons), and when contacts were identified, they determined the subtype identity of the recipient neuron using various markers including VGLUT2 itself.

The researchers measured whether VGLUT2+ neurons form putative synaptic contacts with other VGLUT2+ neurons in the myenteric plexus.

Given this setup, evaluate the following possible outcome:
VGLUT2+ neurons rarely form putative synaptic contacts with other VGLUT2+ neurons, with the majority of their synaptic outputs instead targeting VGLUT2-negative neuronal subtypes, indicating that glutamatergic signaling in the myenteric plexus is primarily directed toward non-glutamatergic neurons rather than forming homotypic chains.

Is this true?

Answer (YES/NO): NO